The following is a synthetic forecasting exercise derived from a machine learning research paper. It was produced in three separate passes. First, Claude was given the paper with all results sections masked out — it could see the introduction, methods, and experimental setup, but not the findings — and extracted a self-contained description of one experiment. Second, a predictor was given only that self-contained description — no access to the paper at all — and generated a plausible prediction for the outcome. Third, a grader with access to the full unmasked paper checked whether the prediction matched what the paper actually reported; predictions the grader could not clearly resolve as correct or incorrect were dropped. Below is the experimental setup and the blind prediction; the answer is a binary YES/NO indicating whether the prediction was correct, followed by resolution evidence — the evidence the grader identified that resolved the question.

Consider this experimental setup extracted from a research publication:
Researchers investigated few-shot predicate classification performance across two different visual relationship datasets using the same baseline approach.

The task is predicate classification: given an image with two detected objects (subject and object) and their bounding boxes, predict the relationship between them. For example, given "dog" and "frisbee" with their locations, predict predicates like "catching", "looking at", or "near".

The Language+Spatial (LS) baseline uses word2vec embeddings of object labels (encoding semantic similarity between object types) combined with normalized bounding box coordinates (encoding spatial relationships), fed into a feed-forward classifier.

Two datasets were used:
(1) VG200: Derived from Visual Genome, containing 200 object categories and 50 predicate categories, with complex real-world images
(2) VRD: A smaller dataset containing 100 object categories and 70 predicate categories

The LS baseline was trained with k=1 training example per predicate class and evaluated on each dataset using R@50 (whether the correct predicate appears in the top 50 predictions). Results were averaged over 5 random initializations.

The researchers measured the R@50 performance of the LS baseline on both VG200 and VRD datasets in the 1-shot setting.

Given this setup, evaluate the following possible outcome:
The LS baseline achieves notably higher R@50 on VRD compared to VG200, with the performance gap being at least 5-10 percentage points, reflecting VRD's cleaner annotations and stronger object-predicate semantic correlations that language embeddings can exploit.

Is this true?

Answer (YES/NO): NO